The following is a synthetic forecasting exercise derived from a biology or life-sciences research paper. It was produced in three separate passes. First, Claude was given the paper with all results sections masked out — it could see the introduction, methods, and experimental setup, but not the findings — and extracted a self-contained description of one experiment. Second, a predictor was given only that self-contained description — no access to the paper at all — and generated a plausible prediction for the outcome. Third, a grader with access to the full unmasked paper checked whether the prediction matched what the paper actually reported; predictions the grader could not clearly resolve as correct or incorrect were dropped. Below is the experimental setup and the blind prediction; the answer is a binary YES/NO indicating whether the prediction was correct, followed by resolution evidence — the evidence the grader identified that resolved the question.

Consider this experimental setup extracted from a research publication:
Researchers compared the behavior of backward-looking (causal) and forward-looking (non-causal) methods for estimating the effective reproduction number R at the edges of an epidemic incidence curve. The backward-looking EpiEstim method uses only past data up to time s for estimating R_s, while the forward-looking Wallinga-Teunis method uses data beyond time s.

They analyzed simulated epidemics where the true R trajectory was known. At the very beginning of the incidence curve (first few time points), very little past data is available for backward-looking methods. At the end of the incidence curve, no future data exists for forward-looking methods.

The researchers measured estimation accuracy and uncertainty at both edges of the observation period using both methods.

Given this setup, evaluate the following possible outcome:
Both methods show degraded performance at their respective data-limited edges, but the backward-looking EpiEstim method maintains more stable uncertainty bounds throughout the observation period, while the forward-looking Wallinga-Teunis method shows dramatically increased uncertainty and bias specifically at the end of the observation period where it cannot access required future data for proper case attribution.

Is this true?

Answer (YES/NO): NO